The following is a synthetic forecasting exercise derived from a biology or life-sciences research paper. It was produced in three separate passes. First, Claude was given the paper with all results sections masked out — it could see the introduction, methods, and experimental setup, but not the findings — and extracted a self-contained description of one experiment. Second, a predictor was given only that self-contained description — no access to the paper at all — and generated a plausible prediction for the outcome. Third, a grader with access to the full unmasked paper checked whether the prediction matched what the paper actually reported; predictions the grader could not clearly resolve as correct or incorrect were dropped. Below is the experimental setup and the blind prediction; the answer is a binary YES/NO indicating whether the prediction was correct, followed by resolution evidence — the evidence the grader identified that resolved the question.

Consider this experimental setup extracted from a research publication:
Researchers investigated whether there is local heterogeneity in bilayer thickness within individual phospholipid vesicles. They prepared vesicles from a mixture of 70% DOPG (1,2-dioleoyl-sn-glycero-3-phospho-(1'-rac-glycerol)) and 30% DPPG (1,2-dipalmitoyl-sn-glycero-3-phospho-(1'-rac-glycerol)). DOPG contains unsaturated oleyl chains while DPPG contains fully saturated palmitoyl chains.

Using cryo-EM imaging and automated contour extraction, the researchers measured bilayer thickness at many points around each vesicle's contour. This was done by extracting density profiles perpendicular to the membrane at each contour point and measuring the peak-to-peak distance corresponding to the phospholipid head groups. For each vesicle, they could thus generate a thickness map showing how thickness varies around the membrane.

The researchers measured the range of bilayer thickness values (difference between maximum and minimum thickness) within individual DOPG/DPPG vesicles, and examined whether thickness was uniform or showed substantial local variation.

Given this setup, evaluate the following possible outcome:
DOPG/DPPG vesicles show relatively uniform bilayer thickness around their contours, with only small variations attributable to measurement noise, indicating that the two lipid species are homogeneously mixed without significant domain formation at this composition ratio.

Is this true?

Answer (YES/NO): NO